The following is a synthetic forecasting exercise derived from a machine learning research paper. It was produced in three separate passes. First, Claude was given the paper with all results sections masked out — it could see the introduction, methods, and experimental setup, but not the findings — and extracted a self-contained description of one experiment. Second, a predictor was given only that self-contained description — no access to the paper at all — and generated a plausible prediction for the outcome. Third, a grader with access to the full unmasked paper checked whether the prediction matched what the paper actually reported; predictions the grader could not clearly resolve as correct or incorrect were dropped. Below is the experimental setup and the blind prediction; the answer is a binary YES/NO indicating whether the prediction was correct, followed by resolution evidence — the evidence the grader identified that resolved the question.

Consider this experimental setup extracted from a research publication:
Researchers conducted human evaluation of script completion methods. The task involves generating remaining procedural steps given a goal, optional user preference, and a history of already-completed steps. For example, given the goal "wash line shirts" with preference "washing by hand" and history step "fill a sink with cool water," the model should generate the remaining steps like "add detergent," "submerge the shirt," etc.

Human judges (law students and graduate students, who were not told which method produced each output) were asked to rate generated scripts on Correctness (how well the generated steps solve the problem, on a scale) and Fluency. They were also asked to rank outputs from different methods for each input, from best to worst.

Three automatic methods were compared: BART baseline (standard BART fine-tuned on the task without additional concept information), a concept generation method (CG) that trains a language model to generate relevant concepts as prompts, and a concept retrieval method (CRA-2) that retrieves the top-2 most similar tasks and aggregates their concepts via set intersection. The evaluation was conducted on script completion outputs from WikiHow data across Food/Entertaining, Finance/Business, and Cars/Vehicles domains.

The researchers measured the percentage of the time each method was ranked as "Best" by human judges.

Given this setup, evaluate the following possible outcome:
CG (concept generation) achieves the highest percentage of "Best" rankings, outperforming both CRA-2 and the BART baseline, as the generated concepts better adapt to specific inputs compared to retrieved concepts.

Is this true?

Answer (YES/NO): NO